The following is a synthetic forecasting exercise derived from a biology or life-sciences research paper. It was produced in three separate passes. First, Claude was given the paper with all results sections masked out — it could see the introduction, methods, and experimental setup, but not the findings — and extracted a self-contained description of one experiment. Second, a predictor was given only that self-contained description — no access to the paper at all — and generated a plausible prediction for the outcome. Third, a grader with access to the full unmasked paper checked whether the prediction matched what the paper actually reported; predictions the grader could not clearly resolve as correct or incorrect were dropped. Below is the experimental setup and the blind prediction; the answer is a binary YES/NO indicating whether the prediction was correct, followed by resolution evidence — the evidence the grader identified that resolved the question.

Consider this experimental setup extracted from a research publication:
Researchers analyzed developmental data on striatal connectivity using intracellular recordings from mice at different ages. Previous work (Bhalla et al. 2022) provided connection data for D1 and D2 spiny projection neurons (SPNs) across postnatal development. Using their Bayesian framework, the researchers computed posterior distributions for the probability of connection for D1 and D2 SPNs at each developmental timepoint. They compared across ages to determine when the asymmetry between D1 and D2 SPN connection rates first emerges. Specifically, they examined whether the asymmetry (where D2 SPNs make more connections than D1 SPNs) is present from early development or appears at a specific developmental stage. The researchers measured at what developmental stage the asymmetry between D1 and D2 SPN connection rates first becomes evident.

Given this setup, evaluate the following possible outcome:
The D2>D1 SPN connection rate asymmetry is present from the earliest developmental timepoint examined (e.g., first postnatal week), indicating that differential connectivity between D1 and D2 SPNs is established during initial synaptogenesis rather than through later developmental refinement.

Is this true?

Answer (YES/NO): NO